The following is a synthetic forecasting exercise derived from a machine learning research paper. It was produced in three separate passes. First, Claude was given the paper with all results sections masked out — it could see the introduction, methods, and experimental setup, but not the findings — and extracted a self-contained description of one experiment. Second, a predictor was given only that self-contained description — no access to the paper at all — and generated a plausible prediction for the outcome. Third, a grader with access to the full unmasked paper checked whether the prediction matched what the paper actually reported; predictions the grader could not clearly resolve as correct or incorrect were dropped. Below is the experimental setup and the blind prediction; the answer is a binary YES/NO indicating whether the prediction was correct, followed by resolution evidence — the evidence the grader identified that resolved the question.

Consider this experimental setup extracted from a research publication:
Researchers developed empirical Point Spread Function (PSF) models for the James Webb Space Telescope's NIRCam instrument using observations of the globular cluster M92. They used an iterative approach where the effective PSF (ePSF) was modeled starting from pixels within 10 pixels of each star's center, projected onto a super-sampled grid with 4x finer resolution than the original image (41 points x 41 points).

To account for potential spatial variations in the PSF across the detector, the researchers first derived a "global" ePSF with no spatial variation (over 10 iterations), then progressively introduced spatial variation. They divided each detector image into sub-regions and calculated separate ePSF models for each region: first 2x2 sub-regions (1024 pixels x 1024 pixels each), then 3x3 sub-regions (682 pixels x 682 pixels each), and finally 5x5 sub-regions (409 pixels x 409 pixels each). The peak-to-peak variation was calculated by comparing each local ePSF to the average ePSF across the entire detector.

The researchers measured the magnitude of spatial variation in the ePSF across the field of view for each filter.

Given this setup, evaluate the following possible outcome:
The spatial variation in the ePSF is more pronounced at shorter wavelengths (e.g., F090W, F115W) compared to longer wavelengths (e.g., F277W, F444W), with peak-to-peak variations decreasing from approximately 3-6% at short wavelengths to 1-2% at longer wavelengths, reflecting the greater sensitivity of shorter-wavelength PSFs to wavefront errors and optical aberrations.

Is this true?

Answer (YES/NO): NO